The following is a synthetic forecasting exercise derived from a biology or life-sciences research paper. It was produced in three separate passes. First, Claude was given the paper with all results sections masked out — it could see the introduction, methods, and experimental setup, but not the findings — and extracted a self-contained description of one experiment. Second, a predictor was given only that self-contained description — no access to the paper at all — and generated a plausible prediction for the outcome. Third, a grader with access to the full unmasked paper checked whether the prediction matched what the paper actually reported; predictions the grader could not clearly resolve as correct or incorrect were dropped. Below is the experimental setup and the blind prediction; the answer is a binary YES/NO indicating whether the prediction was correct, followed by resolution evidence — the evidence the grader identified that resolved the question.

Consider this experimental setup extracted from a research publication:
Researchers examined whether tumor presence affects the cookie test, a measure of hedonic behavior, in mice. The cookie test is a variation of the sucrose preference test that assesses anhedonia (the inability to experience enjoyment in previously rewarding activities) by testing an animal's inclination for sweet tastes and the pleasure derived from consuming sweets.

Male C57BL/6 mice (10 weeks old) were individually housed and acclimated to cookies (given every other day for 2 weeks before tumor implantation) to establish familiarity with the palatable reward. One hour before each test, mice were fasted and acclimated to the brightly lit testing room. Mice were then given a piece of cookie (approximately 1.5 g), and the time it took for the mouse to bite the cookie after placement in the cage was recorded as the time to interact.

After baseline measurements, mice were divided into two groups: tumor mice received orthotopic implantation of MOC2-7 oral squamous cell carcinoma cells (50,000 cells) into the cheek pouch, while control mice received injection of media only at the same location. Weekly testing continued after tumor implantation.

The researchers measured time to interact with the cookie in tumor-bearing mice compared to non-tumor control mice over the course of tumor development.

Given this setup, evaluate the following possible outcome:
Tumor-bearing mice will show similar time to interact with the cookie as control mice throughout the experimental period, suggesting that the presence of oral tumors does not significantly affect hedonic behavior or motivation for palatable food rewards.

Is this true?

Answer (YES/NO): NO